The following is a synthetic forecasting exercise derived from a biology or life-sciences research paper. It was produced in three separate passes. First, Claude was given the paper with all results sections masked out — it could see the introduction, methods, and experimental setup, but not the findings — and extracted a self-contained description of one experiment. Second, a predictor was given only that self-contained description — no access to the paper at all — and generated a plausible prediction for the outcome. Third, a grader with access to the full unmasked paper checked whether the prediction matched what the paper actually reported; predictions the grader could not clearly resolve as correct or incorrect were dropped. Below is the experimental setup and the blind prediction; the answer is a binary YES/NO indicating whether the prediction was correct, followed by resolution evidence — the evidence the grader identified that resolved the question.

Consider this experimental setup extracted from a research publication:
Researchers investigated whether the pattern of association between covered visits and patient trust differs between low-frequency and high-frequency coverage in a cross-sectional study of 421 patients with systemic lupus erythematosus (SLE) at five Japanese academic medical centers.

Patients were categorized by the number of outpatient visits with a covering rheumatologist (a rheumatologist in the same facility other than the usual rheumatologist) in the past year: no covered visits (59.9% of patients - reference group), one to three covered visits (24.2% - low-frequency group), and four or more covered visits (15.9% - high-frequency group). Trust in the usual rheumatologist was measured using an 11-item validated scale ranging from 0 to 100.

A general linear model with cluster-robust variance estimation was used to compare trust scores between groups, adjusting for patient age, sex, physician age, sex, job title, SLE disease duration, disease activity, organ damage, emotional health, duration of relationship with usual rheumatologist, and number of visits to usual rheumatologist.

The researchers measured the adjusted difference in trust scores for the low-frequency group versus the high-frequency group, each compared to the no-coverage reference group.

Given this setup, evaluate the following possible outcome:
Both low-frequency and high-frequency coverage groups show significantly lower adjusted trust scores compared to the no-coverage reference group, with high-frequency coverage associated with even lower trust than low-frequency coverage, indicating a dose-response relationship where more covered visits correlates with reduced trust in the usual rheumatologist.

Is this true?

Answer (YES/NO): YES